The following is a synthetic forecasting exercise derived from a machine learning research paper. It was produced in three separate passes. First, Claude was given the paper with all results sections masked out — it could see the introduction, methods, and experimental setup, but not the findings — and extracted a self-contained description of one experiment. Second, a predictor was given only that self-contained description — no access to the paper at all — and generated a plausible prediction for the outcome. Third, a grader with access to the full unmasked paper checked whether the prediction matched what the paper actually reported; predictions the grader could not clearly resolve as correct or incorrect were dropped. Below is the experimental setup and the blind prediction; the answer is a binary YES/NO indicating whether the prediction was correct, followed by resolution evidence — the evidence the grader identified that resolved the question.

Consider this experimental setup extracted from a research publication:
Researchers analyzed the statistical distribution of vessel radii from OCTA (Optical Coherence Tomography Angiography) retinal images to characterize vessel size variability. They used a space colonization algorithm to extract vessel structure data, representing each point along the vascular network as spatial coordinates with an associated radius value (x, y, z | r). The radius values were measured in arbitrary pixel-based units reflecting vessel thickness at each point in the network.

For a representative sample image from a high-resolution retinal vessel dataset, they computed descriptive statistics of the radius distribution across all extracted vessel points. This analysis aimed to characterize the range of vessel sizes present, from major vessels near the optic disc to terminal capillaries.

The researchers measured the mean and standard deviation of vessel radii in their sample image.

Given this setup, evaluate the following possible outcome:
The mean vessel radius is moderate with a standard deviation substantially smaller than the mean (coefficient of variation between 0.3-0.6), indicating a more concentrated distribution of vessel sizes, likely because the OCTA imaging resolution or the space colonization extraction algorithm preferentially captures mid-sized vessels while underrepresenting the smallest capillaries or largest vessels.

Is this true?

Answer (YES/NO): NO